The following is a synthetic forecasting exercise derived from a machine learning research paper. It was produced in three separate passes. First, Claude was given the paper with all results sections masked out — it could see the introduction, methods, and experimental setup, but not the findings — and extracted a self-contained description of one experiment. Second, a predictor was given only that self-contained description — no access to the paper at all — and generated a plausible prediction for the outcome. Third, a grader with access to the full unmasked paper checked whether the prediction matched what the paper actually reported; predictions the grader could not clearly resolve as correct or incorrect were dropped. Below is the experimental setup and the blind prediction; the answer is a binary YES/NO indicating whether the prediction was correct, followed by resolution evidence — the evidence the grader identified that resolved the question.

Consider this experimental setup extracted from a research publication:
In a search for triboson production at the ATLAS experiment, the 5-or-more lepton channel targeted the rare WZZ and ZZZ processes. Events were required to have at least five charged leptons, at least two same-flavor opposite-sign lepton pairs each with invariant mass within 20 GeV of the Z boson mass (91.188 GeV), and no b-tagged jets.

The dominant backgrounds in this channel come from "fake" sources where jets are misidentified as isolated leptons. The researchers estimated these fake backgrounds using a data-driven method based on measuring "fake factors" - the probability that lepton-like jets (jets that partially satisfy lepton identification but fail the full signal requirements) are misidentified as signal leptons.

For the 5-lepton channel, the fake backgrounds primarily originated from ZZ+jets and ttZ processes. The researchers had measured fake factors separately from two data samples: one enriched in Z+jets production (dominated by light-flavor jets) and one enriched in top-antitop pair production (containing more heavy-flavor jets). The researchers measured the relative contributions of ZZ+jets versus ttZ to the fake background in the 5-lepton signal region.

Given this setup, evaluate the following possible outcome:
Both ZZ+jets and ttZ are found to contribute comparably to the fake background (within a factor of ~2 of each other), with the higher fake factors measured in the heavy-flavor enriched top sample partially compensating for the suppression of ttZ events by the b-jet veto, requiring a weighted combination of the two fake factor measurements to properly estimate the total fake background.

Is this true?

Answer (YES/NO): NO